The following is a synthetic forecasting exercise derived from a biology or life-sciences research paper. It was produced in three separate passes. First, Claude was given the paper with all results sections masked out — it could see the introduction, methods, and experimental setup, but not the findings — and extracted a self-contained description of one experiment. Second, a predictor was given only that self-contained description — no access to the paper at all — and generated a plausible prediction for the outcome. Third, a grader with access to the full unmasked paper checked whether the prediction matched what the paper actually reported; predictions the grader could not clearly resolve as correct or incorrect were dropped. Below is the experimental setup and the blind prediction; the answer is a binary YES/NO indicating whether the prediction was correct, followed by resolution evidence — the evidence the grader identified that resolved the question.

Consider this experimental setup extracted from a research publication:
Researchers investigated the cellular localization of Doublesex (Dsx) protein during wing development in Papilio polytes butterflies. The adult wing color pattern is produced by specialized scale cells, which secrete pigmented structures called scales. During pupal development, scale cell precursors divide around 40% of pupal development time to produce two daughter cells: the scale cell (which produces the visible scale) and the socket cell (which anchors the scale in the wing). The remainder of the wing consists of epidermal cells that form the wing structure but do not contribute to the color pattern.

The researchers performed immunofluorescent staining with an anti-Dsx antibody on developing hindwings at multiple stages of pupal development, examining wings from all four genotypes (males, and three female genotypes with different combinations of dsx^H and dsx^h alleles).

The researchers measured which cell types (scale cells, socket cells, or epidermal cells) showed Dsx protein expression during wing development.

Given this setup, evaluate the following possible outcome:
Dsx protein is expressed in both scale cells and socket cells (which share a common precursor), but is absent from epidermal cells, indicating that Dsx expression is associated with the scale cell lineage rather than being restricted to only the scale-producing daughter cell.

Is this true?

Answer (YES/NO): NO